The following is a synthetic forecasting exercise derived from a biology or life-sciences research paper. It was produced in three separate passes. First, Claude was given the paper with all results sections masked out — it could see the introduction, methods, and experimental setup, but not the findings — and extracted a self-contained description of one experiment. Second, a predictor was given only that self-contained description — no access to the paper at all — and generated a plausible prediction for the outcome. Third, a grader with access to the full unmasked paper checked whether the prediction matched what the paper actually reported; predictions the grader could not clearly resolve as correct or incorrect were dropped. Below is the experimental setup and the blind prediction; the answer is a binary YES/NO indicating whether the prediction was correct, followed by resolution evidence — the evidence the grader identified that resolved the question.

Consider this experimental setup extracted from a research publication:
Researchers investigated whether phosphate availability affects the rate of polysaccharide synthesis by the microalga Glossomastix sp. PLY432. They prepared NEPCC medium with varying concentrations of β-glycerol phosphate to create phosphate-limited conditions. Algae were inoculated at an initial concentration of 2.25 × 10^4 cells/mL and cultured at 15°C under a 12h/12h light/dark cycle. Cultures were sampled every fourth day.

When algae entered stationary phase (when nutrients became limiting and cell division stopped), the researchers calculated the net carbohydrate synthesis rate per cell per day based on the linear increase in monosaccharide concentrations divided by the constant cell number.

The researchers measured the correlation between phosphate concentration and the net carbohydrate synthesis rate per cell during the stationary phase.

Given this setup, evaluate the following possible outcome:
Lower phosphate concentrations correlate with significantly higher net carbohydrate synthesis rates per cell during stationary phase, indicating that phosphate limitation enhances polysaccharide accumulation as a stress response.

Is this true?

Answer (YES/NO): NO